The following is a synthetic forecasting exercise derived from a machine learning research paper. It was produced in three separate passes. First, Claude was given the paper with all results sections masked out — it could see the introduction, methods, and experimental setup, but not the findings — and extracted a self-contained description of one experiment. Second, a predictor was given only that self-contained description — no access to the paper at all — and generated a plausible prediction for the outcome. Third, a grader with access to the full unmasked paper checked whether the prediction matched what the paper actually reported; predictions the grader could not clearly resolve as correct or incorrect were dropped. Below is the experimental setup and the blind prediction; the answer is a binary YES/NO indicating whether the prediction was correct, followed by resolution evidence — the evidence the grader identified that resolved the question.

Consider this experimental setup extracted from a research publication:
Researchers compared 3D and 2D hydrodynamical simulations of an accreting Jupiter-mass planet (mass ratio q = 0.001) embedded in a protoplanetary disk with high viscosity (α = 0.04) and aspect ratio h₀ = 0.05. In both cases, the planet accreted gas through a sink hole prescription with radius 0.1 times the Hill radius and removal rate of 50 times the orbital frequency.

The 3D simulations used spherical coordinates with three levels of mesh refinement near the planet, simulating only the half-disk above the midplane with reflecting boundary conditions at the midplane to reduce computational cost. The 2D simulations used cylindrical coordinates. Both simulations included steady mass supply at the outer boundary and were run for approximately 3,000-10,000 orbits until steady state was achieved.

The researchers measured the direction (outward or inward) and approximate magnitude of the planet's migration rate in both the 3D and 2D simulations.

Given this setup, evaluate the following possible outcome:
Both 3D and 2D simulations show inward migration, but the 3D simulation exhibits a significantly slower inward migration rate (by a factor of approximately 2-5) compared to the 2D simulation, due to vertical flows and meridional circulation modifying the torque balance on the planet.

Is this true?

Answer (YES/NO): NO